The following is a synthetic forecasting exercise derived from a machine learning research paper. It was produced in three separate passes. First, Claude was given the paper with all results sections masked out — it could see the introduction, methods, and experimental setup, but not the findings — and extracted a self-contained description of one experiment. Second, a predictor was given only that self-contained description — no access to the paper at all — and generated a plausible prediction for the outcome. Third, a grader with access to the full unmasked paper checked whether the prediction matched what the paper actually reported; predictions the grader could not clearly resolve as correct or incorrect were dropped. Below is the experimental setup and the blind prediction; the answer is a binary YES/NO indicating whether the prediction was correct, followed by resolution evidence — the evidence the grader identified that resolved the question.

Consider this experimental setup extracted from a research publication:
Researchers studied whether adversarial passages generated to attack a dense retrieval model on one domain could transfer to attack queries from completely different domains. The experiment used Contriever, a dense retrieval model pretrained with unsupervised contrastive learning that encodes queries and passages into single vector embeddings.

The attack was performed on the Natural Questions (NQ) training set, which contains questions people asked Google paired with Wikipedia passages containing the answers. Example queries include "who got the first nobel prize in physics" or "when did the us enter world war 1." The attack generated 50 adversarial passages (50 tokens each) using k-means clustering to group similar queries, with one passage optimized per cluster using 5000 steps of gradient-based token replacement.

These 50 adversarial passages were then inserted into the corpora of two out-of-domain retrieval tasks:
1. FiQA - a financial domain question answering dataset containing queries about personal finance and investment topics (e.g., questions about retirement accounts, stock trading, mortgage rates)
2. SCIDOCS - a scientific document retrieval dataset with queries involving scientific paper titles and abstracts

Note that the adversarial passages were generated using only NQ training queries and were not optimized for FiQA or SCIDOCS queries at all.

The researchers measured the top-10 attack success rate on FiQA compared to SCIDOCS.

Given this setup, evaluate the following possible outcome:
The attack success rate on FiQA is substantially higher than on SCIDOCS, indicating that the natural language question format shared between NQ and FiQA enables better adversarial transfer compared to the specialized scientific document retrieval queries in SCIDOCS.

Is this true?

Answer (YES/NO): YES